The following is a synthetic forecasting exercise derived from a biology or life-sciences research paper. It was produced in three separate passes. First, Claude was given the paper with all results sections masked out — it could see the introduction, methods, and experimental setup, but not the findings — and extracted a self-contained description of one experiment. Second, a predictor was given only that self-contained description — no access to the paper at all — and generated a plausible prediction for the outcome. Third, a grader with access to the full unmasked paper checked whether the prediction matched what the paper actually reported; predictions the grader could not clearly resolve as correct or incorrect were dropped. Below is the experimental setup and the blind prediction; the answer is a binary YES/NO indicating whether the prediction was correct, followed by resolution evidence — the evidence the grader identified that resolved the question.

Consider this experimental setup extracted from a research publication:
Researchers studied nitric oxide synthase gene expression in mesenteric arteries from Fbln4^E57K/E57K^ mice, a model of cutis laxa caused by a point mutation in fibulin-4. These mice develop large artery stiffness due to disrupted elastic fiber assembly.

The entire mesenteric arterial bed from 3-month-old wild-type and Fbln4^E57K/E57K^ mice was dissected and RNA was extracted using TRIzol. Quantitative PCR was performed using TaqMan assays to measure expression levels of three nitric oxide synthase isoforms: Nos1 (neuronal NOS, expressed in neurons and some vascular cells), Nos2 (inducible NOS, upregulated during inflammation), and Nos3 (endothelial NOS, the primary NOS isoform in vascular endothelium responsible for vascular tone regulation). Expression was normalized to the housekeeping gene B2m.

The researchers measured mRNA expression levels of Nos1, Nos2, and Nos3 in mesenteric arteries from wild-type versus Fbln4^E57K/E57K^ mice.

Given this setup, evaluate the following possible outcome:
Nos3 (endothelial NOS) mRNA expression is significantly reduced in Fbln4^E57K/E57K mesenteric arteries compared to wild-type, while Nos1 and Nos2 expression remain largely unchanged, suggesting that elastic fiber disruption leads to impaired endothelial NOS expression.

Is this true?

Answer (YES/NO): NO